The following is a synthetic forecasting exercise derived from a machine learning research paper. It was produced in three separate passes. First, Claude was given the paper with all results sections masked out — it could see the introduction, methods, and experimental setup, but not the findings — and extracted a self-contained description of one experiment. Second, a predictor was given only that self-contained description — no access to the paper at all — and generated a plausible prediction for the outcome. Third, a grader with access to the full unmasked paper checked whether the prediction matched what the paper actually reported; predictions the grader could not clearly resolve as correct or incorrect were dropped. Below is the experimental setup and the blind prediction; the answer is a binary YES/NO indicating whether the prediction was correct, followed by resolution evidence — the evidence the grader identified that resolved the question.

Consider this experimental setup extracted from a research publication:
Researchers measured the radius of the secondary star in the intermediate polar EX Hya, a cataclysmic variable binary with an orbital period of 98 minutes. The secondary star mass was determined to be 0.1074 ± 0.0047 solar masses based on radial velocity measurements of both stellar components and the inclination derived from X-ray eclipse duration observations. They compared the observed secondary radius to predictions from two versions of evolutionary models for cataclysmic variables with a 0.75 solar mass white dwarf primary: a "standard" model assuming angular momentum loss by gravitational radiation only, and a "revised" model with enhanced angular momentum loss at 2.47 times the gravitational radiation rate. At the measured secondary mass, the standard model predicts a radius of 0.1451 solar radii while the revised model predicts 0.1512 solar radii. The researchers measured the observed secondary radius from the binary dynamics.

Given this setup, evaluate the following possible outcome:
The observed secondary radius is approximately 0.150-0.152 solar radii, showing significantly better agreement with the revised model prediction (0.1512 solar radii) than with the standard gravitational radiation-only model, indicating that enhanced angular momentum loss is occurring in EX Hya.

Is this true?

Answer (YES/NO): YES